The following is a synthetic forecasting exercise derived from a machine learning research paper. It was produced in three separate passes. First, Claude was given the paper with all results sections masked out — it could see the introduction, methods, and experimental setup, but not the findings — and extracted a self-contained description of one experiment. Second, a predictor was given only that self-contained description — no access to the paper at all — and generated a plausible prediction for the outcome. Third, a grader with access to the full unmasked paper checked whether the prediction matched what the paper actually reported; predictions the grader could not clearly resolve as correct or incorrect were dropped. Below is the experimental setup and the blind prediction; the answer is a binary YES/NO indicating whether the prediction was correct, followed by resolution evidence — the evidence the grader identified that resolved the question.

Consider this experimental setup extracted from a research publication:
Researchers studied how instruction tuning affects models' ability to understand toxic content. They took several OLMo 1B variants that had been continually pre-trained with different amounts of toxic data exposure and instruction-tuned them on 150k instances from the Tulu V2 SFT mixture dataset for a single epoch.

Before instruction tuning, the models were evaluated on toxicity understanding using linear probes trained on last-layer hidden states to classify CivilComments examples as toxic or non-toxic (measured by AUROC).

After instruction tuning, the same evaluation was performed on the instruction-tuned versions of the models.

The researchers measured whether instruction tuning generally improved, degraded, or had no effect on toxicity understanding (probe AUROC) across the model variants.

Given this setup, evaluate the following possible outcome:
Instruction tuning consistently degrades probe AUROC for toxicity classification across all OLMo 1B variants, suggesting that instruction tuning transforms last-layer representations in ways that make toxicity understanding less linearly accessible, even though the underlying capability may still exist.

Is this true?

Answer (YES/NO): NO